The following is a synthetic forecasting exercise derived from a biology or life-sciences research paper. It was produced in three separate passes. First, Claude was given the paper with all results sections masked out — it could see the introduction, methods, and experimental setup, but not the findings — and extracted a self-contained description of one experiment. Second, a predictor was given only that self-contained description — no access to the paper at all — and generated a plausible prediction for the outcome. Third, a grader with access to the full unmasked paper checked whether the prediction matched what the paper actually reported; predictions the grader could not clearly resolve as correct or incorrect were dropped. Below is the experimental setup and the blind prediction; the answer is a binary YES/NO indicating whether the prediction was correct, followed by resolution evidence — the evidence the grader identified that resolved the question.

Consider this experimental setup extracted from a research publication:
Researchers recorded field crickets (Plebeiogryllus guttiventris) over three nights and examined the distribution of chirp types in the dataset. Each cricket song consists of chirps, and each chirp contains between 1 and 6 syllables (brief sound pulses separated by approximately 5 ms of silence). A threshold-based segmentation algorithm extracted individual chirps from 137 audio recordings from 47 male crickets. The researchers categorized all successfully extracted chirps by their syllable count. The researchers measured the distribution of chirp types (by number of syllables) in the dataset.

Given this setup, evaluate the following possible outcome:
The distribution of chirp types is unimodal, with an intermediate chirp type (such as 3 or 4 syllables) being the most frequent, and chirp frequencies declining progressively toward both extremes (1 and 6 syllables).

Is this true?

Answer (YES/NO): NO